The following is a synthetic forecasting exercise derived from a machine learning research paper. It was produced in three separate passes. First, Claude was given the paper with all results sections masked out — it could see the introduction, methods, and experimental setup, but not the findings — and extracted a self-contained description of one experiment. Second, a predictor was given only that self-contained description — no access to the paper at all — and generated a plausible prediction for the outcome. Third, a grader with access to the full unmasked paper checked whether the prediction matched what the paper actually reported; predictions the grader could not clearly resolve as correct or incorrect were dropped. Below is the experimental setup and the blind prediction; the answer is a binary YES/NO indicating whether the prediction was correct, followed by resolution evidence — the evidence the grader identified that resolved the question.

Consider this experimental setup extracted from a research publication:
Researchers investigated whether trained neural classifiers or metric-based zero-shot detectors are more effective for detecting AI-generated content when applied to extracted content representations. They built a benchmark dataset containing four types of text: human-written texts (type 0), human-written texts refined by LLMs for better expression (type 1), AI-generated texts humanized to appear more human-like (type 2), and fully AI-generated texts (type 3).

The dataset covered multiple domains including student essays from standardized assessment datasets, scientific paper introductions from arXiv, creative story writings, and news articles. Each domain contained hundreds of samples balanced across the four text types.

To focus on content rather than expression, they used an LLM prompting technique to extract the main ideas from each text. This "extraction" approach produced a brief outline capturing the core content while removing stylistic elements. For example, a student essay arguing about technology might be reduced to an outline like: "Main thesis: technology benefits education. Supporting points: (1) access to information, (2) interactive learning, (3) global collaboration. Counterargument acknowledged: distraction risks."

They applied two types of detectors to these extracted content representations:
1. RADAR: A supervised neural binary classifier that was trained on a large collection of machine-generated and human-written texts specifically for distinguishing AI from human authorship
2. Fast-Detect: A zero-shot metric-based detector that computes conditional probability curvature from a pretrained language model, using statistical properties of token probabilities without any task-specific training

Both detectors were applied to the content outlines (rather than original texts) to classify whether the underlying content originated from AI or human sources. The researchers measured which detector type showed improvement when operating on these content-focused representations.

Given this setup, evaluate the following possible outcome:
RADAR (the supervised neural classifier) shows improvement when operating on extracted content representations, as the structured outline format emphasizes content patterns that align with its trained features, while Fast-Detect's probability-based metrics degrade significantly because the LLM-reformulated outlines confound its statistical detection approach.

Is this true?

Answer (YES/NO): NO